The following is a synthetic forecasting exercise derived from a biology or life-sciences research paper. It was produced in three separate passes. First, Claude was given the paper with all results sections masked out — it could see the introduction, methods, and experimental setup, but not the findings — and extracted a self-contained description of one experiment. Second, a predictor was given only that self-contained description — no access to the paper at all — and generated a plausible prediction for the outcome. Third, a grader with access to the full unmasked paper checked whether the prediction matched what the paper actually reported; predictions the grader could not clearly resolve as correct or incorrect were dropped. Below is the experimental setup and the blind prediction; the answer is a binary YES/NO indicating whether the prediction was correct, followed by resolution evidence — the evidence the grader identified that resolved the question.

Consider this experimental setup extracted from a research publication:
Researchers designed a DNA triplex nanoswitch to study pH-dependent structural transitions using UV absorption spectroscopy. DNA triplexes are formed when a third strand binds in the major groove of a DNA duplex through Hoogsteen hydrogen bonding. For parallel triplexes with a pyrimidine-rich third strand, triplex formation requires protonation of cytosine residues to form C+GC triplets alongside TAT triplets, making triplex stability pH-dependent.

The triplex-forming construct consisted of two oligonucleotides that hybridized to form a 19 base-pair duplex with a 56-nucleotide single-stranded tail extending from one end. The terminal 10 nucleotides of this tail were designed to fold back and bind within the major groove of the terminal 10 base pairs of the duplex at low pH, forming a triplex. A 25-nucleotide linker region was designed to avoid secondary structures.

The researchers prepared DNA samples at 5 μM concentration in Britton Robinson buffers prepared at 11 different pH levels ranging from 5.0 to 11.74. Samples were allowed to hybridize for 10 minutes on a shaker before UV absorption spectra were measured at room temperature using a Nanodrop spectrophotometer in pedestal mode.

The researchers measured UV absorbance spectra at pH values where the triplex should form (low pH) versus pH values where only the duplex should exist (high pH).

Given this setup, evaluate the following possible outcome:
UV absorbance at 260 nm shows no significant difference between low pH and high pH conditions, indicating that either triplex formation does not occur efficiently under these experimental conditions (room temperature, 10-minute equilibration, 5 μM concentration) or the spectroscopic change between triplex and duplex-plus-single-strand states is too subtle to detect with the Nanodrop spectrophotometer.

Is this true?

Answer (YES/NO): NO